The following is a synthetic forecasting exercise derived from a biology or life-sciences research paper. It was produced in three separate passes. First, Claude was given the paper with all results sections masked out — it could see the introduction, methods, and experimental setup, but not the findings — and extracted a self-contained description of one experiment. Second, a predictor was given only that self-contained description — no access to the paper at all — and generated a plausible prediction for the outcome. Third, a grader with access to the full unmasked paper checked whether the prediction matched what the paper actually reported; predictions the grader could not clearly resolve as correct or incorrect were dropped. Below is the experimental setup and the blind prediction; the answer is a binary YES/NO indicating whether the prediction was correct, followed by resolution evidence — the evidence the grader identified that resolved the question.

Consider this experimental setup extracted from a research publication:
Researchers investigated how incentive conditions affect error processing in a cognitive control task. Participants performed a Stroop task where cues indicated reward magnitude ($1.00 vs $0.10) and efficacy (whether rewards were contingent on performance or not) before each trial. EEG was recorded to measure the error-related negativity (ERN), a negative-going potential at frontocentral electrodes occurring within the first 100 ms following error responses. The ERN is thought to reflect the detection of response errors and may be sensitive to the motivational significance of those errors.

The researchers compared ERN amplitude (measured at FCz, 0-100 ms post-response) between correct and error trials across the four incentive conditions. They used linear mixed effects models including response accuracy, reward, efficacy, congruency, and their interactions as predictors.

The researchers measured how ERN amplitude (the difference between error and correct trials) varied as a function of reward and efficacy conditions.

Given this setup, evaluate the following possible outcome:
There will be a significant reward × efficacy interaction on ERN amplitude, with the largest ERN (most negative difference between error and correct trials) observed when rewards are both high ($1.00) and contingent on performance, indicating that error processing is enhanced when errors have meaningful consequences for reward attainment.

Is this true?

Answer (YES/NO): NO